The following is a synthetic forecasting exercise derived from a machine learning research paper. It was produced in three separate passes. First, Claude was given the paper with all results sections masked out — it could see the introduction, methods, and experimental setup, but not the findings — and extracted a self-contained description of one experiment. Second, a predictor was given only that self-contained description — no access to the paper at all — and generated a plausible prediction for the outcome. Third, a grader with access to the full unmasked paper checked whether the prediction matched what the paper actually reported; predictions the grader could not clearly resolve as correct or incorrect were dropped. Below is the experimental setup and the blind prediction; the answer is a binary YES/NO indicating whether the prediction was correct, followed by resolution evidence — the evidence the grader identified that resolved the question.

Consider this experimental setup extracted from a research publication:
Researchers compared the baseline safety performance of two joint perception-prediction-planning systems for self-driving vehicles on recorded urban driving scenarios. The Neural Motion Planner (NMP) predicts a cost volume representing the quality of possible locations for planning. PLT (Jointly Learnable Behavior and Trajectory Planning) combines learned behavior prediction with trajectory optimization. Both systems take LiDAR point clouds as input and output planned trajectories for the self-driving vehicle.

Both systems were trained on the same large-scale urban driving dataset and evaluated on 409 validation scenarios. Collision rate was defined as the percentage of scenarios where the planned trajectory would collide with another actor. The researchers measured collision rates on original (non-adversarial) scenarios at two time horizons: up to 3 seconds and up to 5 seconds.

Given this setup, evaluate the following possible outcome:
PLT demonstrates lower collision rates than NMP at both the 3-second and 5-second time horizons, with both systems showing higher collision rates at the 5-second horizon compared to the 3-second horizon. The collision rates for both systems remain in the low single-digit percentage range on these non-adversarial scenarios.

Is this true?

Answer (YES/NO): NO